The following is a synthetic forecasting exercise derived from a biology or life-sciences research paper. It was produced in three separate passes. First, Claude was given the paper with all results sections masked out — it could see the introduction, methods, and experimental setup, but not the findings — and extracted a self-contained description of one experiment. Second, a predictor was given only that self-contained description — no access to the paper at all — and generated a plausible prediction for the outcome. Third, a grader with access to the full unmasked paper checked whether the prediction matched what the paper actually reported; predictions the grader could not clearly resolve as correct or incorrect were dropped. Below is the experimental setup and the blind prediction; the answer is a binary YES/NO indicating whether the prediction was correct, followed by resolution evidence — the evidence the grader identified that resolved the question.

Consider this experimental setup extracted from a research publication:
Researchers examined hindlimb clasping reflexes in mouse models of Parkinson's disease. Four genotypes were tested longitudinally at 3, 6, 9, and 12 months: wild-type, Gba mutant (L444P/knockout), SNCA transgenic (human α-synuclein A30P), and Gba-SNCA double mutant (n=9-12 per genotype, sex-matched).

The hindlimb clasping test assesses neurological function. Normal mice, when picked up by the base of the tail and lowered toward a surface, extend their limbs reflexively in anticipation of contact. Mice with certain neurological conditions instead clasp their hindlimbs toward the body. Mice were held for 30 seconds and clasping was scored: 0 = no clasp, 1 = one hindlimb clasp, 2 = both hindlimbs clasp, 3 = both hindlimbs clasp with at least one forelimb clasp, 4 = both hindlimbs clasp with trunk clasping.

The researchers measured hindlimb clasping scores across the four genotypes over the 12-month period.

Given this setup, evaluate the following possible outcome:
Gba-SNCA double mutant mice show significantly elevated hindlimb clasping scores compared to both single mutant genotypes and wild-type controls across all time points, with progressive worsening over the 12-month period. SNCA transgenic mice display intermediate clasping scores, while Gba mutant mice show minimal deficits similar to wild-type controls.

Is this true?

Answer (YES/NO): NO